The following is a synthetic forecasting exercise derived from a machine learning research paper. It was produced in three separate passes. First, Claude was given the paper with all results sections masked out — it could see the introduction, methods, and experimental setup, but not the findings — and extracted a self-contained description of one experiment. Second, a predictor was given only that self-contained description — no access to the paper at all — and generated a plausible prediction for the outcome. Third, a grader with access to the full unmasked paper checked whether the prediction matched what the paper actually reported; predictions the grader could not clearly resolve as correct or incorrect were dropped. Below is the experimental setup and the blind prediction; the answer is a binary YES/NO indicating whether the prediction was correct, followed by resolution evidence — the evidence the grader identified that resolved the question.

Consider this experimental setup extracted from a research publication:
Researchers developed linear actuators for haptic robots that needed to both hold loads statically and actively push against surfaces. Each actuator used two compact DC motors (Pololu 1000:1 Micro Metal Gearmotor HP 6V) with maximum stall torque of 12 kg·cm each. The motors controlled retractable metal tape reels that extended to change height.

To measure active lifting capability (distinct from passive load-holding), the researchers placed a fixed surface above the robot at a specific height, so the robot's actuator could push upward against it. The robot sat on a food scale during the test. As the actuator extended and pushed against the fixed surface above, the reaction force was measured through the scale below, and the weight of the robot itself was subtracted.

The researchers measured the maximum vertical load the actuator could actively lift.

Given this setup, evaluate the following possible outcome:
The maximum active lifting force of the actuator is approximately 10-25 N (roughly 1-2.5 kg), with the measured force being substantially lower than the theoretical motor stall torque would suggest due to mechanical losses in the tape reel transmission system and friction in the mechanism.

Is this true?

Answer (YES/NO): YES